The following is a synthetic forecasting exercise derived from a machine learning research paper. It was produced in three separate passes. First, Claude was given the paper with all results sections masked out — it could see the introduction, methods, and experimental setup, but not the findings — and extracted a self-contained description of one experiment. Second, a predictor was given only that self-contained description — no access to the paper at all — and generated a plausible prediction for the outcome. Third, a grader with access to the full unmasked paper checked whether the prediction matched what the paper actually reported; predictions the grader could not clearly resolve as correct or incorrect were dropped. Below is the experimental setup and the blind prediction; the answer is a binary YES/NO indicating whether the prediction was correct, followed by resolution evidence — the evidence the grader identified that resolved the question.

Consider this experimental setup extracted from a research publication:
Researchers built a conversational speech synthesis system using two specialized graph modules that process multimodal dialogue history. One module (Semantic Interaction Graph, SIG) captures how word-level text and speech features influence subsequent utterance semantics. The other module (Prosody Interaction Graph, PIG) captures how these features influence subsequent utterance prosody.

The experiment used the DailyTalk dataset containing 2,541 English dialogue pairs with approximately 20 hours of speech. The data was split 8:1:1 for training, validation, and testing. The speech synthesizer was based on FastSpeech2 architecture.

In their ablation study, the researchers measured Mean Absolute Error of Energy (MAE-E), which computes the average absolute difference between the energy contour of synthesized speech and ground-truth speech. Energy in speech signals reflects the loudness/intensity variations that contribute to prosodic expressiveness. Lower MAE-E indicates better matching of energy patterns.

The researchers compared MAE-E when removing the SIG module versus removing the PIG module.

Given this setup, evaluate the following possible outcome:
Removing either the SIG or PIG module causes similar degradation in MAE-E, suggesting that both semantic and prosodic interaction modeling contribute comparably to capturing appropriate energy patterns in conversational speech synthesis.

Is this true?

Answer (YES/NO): YES